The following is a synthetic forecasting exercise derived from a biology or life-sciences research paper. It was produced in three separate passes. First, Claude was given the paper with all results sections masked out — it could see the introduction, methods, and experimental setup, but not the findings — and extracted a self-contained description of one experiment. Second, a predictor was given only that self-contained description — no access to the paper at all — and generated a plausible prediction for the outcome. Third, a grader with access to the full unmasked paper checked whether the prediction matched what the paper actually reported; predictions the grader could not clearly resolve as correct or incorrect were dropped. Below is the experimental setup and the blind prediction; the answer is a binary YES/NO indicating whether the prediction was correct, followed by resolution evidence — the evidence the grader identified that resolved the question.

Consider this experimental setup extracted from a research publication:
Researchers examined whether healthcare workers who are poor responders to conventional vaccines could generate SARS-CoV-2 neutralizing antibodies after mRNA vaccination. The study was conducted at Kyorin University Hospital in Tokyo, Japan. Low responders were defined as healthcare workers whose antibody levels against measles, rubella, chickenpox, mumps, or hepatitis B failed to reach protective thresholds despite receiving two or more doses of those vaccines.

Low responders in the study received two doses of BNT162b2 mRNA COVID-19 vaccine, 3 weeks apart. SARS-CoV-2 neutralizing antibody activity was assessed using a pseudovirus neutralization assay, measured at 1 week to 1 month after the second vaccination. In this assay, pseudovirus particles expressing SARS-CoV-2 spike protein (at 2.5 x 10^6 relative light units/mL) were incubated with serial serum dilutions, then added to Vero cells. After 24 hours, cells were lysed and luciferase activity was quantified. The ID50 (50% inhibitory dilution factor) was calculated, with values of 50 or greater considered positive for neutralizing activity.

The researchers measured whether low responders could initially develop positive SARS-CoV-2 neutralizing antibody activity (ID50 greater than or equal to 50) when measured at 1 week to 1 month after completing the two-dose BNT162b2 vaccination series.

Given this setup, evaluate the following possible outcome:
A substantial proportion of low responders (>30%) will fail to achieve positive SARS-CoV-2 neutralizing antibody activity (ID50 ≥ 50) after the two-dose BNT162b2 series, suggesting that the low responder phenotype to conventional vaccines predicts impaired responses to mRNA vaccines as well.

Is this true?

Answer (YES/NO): NO